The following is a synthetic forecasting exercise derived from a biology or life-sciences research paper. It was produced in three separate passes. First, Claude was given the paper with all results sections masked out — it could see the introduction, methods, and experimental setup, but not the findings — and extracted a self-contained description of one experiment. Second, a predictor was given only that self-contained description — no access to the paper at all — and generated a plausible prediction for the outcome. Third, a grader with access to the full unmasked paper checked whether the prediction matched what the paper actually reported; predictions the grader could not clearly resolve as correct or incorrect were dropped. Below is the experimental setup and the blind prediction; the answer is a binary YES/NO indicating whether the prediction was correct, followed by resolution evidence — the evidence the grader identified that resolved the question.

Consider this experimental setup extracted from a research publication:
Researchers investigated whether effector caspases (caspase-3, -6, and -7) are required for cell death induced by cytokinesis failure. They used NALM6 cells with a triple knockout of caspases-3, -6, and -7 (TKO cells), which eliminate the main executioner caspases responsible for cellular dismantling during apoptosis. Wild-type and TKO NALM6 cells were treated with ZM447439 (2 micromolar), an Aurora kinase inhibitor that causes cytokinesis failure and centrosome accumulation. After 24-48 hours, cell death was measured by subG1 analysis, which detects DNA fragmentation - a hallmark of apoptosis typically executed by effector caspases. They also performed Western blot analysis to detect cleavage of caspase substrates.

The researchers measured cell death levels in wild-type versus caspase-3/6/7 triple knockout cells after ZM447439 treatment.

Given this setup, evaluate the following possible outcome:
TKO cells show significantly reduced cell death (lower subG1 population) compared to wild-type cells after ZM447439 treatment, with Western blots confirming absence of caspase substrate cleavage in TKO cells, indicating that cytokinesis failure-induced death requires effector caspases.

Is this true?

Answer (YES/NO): NO